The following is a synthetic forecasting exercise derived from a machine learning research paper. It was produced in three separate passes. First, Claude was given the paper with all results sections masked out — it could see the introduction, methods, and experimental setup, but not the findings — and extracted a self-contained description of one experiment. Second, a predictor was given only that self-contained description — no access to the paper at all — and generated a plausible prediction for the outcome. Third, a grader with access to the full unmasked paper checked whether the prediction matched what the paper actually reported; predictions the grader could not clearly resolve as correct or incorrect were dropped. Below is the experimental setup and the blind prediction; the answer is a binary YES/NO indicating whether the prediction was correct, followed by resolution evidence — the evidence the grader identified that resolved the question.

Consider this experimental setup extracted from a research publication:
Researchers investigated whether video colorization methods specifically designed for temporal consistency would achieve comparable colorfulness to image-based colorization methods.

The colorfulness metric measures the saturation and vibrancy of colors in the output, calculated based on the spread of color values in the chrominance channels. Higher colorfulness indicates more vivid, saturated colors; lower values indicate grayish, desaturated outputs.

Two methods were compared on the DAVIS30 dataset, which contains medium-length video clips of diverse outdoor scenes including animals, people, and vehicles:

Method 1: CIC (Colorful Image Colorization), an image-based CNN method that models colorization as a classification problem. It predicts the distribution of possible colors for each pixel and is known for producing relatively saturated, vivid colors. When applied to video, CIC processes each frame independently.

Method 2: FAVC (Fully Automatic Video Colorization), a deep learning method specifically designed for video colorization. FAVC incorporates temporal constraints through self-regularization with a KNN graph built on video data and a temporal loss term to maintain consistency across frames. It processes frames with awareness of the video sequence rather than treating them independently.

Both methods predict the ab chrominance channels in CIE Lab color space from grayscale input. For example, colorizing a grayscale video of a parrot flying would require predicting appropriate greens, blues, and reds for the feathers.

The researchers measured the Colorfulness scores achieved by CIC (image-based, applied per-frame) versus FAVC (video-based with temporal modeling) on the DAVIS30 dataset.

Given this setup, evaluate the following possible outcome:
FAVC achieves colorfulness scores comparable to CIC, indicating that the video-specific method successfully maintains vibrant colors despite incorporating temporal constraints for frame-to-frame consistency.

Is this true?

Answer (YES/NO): NO